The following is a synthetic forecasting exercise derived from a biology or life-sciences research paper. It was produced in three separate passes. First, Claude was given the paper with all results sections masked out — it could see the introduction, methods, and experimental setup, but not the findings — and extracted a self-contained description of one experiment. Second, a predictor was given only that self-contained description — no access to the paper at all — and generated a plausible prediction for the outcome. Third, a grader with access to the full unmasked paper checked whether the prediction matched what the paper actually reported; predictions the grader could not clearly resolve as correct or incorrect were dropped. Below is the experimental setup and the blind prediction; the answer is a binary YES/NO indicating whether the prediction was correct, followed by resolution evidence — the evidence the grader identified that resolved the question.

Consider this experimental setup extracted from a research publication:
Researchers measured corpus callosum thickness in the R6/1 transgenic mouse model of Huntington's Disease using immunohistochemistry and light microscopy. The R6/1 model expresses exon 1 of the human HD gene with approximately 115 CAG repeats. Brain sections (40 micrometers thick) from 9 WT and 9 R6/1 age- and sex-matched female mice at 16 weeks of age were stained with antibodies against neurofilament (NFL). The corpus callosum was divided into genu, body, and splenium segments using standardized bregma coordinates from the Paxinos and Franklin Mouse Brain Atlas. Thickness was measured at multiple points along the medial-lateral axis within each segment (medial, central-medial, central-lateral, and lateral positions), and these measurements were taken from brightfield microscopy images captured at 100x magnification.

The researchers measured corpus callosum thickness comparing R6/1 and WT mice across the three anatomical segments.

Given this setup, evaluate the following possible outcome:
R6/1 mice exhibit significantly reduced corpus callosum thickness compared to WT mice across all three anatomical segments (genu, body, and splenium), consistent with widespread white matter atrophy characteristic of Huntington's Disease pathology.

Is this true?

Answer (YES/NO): NO